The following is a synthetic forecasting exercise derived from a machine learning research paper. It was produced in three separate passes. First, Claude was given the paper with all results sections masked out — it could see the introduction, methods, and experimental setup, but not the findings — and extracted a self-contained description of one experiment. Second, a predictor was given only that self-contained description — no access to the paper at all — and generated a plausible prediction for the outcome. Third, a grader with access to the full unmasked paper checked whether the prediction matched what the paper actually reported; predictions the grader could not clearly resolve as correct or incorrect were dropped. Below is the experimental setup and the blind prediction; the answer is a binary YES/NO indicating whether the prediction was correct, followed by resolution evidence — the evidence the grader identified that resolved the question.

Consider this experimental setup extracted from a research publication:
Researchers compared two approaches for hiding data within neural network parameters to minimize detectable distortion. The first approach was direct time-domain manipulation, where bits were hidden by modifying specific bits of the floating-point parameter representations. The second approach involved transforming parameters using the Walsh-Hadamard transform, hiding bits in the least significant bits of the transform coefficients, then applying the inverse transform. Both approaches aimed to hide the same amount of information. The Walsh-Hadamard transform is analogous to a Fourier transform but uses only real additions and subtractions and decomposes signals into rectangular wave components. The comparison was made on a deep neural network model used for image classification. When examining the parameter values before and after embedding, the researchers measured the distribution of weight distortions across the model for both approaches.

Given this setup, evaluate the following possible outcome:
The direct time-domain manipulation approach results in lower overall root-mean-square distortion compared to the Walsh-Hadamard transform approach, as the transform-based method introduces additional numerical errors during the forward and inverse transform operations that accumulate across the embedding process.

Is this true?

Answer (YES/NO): NO